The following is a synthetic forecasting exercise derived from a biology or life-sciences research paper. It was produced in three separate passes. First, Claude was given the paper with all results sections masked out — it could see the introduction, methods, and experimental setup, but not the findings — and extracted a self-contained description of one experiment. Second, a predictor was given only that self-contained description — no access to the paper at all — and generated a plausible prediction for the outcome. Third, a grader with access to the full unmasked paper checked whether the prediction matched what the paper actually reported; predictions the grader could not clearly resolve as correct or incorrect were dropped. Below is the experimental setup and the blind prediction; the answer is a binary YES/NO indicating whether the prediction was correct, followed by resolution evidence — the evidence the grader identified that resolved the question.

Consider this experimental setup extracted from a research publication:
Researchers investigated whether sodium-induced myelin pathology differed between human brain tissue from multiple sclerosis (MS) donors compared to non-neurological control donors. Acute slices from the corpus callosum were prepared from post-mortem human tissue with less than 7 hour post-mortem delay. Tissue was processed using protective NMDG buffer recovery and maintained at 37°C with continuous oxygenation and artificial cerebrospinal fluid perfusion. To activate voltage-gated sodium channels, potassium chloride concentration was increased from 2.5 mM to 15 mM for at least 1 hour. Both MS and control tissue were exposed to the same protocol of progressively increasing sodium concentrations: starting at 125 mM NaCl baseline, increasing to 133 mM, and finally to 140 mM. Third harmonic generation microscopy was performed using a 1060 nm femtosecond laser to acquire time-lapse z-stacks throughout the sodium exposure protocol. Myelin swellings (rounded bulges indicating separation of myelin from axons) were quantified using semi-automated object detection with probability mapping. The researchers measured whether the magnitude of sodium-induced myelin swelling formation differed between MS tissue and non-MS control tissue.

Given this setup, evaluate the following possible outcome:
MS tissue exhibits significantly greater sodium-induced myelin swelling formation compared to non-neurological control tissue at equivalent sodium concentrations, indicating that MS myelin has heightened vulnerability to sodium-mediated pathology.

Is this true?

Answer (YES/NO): NO